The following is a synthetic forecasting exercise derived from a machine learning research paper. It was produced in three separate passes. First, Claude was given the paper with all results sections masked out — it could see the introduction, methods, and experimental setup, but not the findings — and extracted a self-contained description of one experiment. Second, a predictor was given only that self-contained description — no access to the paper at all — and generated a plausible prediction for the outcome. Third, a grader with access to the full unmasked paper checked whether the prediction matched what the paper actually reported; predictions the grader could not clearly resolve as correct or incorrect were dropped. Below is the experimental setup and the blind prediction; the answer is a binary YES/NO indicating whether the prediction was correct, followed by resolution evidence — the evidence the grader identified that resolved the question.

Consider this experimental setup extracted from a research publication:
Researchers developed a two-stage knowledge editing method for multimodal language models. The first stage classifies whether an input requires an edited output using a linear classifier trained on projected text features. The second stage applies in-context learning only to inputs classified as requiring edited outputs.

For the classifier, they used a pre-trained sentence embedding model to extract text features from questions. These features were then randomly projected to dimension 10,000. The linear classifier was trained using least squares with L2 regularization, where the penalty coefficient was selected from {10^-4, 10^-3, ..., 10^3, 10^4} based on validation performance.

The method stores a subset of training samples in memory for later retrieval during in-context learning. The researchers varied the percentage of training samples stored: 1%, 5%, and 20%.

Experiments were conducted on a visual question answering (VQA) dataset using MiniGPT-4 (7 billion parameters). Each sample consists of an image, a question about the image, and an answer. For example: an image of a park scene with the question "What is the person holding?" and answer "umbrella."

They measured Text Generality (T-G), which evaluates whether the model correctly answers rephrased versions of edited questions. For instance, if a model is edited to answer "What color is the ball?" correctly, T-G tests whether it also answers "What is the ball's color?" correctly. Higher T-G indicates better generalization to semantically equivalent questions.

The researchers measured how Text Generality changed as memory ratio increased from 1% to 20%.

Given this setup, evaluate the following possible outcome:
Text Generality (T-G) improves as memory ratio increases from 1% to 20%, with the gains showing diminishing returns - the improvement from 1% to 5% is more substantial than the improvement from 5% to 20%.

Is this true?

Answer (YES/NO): NO